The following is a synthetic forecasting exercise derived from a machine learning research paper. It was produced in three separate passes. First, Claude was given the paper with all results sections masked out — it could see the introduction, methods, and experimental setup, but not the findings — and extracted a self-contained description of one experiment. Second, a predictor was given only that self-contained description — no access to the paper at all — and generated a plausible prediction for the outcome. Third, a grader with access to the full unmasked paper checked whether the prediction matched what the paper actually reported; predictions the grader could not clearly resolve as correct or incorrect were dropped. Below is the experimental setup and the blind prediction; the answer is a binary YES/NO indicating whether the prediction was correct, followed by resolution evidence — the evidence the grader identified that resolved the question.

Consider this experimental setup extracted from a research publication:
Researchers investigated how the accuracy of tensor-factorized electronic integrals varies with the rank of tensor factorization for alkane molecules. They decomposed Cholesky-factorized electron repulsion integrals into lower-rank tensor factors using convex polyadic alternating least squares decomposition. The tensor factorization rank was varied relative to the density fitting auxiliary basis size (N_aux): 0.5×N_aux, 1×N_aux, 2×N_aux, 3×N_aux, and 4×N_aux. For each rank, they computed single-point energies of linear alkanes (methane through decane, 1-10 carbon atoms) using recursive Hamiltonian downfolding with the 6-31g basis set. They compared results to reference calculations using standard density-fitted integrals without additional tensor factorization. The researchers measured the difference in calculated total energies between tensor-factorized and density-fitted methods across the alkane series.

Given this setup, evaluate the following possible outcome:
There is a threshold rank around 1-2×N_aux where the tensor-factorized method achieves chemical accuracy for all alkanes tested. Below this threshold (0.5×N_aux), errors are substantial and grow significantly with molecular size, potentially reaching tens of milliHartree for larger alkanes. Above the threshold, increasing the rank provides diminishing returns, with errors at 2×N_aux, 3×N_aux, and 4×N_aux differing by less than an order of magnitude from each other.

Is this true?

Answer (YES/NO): NO